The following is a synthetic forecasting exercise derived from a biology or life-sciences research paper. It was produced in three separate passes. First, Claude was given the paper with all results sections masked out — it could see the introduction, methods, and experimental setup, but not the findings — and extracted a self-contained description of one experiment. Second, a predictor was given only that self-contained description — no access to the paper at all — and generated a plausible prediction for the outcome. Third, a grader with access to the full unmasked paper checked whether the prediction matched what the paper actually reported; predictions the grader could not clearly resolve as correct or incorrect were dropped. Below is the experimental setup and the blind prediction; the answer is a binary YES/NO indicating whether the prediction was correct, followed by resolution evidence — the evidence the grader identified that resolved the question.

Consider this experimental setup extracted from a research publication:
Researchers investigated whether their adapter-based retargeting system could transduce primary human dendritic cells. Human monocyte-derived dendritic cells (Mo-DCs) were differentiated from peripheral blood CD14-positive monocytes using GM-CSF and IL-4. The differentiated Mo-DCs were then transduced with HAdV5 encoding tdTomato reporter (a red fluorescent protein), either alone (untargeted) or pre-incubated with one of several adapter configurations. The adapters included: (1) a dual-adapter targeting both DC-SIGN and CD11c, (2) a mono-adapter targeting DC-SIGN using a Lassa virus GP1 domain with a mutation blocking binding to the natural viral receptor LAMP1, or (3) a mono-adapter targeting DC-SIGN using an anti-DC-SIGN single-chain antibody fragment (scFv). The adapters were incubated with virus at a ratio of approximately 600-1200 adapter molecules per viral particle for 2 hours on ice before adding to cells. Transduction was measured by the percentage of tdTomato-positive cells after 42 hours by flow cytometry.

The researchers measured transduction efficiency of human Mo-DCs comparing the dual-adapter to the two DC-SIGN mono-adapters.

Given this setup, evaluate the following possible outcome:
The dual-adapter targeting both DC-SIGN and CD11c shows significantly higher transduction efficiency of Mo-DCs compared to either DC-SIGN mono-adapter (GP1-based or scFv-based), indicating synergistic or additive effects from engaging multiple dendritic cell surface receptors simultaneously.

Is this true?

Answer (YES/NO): NO